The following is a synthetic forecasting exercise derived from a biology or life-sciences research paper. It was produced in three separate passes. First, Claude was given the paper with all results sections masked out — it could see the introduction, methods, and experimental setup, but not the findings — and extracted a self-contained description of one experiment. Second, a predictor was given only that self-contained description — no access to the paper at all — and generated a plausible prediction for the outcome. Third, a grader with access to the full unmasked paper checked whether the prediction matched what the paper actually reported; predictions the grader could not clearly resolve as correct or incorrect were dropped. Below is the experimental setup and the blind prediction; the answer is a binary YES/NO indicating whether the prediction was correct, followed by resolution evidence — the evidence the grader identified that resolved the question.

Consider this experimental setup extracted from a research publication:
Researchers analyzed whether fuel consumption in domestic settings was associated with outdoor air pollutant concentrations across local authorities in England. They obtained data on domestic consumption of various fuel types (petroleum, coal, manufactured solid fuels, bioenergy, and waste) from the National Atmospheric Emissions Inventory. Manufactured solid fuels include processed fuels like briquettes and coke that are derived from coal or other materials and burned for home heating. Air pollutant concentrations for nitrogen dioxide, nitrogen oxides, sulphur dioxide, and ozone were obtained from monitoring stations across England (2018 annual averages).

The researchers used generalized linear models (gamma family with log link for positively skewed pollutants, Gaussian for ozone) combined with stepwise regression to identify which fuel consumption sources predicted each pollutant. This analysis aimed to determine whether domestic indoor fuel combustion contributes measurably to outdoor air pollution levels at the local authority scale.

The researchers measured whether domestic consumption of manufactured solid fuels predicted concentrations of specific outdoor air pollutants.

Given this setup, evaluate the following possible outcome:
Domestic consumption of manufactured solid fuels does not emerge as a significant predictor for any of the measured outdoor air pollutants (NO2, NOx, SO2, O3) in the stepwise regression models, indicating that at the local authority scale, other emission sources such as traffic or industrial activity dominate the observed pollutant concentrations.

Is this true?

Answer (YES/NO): NO